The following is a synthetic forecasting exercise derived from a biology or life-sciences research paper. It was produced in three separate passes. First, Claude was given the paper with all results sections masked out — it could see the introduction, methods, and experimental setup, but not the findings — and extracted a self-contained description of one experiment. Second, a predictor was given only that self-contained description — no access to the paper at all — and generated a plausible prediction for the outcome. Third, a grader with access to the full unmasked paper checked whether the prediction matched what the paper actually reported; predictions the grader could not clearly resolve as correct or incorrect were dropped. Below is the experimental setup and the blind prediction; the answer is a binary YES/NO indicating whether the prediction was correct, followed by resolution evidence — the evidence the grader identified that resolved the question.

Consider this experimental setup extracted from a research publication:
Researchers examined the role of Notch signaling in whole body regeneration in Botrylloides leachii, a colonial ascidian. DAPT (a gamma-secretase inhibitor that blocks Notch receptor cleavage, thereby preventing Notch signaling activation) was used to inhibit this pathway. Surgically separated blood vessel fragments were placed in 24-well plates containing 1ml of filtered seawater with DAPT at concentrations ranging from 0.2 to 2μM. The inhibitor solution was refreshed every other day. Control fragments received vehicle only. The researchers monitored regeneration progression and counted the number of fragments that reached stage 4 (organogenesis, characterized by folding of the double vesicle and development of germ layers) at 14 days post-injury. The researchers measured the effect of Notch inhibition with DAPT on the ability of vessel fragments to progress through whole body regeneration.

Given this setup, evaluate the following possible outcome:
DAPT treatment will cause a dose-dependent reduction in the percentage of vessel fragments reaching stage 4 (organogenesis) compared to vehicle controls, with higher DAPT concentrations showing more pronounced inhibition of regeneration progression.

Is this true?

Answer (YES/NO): YES